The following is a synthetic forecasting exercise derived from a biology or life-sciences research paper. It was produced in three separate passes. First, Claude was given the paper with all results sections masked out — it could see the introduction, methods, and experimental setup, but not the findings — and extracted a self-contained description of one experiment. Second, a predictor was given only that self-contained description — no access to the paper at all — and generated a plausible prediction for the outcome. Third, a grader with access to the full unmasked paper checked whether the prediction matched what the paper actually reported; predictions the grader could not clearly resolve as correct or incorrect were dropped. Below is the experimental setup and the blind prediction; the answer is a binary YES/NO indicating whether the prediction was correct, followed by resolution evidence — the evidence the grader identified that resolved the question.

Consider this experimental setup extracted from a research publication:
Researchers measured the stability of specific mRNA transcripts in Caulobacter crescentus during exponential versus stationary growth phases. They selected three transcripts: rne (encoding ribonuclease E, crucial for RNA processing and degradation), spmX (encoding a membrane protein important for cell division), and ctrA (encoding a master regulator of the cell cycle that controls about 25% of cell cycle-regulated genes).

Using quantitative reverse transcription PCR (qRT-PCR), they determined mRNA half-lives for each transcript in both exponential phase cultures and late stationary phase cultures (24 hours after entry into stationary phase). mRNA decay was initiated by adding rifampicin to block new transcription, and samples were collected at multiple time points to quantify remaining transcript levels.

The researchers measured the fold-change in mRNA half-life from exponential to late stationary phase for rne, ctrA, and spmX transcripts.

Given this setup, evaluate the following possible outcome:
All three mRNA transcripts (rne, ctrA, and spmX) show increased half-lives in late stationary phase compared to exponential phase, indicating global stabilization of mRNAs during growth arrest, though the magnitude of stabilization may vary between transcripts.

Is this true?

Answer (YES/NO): YES